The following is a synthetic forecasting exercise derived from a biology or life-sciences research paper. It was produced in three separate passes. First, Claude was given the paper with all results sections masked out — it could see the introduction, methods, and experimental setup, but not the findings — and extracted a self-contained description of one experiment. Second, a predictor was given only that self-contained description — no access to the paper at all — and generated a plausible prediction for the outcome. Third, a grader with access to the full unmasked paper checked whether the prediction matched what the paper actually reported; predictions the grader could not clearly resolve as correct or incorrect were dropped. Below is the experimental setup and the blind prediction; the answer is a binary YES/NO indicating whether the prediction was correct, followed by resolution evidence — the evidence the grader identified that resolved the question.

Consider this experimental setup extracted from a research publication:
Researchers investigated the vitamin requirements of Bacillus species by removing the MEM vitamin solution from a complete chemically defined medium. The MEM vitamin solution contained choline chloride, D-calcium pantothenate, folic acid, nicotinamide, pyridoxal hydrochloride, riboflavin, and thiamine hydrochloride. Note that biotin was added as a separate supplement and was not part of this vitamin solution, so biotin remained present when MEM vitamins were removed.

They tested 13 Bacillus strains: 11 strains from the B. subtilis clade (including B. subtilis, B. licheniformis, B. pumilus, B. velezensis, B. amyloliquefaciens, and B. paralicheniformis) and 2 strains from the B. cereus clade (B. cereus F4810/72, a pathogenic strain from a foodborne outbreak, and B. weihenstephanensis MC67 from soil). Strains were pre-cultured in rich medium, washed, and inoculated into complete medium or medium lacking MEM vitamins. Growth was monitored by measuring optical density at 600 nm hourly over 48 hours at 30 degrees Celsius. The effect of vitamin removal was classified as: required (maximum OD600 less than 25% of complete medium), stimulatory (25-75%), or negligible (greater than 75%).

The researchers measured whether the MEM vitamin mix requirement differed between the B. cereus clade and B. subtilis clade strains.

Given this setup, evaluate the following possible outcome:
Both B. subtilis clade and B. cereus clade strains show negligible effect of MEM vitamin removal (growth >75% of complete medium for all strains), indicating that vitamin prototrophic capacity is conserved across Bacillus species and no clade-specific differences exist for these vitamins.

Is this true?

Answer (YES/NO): NO